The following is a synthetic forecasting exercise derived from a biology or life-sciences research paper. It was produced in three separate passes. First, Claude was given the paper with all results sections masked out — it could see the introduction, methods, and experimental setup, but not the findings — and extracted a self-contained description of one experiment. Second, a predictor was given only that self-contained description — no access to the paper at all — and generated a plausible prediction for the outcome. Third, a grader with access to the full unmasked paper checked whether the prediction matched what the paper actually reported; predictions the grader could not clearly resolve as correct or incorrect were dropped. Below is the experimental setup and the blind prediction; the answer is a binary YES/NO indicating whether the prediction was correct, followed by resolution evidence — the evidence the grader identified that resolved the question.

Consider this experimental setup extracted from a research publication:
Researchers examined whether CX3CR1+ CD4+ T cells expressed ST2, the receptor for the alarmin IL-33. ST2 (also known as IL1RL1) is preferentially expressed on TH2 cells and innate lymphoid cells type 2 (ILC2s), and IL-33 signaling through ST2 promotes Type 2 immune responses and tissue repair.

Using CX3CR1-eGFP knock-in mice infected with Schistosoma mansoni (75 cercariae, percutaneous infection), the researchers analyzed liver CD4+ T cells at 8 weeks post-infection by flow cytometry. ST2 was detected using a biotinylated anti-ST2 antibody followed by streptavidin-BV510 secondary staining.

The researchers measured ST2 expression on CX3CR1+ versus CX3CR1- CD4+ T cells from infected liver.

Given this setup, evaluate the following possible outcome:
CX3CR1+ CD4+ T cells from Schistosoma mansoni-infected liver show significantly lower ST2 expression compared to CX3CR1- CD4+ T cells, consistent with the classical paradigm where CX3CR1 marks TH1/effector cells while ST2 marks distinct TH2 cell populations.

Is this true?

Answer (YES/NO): NO